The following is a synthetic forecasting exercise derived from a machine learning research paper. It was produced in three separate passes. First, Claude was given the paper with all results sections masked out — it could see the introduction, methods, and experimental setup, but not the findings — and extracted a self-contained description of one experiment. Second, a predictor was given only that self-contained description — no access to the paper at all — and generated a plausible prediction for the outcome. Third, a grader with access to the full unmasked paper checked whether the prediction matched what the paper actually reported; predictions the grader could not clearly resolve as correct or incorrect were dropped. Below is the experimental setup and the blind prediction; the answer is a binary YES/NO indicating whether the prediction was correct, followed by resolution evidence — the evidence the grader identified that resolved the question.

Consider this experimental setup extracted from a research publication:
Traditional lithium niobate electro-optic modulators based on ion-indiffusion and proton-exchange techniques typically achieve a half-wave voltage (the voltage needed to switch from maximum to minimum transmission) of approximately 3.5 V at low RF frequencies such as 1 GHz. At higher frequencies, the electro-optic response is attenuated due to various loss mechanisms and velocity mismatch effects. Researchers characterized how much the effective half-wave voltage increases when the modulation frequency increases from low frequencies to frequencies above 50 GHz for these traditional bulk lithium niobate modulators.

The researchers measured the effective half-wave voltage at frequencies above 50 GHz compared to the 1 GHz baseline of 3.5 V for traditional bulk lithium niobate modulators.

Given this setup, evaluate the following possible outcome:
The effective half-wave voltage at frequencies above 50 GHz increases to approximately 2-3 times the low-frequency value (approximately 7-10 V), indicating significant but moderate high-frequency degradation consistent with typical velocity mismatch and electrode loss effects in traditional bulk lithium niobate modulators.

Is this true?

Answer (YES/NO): YES